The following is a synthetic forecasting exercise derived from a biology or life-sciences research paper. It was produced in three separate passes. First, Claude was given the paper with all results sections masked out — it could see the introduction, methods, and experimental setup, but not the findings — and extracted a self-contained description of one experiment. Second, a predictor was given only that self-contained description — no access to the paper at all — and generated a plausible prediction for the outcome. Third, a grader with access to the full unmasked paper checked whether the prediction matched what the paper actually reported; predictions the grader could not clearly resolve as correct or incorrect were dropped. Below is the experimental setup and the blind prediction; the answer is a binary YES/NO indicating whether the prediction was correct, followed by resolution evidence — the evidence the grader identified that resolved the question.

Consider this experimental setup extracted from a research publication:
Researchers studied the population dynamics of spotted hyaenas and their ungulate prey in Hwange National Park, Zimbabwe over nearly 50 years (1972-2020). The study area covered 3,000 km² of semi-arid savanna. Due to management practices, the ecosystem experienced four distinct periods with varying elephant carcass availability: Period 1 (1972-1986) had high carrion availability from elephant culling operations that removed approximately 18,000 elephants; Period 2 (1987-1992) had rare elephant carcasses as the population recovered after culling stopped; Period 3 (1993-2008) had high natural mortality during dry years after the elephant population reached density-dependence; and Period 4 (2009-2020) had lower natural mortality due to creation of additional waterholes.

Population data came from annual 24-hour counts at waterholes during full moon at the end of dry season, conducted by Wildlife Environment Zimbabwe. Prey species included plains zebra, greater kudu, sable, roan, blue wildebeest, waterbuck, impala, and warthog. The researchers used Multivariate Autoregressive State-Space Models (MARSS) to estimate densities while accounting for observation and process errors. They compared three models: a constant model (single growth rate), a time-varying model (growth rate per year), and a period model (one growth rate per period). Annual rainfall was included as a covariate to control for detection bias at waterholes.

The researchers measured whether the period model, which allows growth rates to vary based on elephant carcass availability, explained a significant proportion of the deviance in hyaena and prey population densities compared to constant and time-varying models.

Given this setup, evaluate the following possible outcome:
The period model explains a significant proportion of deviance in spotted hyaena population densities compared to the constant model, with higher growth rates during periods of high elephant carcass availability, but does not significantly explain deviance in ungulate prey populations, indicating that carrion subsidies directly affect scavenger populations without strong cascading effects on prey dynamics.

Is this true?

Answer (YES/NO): NO